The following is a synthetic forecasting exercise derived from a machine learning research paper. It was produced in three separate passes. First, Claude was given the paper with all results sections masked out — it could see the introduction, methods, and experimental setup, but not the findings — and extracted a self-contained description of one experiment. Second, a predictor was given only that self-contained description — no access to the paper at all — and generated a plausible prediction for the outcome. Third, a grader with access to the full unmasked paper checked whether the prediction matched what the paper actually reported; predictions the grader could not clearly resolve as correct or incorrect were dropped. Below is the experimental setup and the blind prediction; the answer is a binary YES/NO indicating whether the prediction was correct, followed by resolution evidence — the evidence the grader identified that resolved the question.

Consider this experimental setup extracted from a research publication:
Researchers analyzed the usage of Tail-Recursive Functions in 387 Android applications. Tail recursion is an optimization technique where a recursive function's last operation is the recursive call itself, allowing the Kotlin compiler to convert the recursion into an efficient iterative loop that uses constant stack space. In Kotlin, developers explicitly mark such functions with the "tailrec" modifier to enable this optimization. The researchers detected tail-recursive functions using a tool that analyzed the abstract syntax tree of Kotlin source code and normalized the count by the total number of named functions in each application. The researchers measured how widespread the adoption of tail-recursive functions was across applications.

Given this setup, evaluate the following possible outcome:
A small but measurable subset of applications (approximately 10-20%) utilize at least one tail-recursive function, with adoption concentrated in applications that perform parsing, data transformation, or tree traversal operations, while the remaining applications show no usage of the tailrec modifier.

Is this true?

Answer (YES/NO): NO